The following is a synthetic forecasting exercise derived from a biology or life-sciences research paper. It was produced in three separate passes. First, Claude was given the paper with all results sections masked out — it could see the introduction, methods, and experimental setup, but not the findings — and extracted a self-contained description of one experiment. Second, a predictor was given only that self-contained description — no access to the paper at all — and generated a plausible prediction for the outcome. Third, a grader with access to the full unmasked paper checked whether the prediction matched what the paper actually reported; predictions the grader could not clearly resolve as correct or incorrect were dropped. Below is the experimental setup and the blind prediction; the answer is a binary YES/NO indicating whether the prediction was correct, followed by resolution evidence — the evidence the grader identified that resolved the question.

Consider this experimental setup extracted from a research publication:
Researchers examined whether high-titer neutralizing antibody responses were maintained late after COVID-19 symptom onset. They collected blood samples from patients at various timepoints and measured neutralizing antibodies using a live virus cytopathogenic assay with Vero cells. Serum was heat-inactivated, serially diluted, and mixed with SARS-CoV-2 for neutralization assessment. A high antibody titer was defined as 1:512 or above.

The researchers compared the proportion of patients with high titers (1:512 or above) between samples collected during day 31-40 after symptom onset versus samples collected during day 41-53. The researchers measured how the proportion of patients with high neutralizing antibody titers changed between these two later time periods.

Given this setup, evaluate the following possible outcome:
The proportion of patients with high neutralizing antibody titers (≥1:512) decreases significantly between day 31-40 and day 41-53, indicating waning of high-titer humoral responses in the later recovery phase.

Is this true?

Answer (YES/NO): YES